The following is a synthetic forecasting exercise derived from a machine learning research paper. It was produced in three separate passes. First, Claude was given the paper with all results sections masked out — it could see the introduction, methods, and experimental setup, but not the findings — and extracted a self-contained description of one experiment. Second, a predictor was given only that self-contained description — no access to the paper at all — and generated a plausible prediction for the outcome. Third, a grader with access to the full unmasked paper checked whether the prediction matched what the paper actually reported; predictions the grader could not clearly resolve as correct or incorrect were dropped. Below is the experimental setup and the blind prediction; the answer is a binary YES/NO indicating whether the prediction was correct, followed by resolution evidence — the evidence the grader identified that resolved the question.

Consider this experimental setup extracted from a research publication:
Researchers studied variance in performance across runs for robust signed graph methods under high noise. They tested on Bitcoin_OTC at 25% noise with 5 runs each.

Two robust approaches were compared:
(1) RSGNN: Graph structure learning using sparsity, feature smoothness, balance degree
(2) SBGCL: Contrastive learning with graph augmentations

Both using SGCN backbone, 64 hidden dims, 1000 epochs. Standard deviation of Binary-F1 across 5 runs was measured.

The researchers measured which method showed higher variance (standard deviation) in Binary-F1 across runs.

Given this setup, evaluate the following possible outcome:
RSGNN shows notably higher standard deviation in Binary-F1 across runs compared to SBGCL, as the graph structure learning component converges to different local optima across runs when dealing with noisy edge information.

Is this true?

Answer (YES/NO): NO